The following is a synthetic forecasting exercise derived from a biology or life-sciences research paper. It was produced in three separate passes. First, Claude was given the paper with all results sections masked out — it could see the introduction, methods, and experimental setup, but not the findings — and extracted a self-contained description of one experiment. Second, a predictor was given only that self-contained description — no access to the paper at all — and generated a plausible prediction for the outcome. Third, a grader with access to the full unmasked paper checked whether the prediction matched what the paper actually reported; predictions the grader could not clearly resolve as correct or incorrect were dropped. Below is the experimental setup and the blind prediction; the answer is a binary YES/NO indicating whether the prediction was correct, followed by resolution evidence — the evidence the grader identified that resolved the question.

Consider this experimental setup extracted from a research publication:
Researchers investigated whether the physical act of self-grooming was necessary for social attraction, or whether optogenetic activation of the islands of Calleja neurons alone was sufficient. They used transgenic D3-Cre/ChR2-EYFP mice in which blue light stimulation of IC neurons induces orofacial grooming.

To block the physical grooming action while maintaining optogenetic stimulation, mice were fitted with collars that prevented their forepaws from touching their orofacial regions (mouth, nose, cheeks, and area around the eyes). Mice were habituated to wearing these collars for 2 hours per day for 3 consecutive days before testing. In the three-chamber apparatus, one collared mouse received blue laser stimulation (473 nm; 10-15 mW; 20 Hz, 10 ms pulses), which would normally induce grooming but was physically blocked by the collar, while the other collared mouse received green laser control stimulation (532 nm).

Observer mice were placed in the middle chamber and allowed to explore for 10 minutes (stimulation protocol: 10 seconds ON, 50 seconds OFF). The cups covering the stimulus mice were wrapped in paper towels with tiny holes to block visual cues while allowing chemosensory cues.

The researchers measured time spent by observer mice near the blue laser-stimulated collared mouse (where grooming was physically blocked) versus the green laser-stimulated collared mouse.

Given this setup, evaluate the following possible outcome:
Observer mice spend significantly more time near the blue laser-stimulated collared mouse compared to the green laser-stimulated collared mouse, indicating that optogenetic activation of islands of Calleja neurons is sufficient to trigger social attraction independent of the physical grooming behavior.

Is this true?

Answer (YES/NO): NO